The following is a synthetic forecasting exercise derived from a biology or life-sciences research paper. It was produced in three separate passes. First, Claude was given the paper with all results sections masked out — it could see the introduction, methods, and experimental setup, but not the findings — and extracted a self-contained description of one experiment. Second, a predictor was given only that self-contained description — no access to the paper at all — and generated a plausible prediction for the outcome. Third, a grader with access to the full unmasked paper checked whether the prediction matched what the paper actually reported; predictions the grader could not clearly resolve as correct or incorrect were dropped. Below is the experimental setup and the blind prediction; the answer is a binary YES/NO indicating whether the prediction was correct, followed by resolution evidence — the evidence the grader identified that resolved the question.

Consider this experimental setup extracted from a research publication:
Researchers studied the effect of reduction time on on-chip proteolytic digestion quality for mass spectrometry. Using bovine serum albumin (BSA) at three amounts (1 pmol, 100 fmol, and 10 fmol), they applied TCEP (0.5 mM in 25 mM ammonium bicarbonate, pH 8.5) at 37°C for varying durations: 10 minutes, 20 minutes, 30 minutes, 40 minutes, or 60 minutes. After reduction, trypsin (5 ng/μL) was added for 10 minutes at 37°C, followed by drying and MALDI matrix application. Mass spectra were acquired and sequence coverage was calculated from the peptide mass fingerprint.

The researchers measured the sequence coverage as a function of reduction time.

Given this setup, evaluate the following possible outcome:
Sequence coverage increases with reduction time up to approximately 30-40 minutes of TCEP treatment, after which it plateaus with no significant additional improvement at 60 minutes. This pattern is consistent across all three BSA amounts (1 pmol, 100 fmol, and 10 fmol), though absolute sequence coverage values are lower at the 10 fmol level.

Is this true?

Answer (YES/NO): NO